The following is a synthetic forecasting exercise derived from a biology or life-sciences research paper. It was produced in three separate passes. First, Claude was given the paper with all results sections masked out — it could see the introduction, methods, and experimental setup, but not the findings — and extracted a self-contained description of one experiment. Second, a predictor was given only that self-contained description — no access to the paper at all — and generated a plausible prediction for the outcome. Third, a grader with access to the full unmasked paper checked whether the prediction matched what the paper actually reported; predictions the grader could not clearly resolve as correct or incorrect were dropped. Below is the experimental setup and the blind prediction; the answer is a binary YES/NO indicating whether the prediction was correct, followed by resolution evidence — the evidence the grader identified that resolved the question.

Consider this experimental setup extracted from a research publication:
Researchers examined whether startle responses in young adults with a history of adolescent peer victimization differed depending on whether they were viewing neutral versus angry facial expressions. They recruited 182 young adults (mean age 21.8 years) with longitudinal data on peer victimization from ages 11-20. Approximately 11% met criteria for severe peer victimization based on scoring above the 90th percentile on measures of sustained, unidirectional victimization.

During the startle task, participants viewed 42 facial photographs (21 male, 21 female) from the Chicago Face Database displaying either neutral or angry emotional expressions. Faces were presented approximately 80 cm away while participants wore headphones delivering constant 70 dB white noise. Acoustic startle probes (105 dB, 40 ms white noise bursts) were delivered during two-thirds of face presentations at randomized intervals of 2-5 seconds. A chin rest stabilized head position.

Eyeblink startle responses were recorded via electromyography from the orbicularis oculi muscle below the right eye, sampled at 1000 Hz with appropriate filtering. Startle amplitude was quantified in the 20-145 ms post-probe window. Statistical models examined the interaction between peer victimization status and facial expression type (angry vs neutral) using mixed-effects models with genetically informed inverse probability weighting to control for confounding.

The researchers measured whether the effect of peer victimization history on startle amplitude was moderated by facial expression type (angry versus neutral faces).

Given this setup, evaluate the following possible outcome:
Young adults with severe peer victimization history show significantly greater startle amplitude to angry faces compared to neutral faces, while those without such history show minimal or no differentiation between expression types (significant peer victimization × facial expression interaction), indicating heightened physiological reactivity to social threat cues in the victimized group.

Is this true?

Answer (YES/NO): NO